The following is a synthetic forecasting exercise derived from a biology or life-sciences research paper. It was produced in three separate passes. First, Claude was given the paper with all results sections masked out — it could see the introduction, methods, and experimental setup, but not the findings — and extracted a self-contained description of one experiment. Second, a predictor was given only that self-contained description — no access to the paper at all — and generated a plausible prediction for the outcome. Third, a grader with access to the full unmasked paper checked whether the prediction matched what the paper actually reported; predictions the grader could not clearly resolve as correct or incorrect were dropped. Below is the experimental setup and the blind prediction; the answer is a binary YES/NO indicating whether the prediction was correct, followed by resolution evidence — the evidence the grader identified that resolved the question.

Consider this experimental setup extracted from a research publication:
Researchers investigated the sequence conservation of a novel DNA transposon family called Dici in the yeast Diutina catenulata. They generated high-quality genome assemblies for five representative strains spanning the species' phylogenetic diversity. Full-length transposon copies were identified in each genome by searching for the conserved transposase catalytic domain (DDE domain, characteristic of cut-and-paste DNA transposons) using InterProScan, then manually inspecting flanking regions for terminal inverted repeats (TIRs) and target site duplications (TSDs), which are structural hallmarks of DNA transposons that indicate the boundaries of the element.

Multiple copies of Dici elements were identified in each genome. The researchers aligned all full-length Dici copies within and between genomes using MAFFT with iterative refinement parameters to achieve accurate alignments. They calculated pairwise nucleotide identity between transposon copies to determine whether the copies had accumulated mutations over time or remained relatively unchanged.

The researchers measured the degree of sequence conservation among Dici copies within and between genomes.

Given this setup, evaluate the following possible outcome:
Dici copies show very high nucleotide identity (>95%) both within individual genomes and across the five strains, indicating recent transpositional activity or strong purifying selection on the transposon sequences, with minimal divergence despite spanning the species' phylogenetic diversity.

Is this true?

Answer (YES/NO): YES